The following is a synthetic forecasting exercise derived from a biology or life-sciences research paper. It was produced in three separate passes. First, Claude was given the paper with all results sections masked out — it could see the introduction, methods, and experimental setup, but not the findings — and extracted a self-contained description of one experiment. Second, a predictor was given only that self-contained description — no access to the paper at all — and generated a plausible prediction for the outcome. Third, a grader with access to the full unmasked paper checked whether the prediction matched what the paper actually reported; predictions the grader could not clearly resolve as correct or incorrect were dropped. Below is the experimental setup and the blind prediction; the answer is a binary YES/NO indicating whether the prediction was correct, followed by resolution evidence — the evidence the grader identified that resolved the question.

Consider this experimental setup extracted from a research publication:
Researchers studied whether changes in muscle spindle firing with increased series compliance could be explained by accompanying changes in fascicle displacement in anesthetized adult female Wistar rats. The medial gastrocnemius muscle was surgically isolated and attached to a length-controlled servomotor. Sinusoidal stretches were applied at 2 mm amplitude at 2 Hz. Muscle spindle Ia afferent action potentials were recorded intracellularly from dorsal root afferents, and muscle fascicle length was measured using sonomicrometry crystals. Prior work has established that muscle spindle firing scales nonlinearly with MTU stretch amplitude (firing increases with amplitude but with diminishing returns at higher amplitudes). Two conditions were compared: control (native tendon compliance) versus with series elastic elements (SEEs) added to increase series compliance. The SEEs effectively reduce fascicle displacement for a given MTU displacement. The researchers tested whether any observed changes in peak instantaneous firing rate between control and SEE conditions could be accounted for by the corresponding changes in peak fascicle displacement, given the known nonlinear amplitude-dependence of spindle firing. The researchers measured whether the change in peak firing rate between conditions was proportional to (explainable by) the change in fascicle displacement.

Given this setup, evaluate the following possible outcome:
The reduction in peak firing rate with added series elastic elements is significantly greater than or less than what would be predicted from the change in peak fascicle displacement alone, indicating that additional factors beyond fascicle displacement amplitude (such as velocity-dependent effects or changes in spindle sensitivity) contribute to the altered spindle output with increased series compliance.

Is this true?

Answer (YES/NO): YES